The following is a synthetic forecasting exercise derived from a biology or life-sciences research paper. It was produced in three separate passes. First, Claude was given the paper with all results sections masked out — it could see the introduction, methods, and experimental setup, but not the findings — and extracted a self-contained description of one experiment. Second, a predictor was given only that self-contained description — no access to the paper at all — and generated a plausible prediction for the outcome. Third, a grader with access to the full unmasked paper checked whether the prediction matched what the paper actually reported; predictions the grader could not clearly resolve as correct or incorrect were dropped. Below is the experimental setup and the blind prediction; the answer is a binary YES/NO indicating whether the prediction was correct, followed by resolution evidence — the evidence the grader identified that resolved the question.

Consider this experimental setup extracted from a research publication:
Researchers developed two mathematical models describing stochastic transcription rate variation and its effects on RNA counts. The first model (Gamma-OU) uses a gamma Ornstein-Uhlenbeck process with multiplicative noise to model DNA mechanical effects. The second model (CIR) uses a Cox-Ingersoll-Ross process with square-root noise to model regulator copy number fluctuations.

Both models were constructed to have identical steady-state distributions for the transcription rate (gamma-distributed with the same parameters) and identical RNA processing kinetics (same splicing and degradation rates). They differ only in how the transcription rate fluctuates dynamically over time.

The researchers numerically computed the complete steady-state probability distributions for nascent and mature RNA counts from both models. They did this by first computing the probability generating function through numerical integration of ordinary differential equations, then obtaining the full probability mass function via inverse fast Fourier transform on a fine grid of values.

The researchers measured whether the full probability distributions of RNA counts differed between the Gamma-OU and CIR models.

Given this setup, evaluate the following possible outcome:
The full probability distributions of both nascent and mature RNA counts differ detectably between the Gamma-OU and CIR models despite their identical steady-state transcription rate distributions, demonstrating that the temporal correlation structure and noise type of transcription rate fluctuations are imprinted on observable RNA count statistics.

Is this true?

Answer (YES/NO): YES